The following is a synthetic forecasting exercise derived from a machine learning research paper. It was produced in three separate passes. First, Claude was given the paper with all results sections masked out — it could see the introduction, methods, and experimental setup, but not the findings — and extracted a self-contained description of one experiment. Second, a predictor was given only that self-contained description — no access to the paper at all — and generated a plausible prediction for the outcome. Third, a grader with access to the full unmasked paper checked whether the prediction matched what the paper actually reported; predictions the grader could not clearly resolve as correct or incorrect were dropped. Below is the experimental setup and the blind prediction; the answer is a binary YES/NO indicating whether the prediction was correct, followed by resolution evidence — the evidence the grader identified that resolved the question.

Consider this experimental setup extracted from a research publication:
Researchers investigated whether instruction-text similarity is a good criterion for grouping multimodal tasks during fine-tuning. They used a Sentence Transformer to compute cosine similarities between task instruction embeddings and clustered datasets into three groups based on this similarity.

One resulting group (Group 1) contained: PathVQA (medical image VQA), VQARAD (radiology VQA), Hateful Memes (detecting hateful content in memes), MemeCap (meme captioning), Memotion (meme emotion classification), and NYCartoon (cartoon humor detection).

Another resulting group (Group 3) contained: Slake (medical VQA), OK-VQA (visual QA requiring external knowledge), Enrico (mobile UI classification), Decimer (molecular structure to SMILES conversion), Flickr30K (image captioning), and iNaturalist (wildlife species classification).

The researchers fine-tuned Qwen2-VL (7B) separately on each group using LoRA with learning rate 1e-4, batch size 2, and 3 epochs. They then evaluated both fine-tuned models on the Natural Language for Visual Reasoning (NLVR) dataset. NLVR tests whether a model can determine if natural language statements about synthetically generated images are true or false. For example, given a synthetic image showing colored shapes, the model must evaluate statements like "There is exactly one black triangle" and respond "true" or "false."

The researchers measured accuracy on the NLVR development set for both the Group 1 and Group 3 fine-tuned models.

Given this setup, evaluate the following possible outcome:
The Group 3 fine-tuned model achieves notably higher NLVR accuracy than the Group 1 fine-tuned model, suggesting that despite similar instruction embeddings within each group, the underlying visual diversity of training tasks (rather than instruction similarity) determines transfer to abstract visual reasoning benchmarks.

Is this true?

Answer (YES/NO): NO